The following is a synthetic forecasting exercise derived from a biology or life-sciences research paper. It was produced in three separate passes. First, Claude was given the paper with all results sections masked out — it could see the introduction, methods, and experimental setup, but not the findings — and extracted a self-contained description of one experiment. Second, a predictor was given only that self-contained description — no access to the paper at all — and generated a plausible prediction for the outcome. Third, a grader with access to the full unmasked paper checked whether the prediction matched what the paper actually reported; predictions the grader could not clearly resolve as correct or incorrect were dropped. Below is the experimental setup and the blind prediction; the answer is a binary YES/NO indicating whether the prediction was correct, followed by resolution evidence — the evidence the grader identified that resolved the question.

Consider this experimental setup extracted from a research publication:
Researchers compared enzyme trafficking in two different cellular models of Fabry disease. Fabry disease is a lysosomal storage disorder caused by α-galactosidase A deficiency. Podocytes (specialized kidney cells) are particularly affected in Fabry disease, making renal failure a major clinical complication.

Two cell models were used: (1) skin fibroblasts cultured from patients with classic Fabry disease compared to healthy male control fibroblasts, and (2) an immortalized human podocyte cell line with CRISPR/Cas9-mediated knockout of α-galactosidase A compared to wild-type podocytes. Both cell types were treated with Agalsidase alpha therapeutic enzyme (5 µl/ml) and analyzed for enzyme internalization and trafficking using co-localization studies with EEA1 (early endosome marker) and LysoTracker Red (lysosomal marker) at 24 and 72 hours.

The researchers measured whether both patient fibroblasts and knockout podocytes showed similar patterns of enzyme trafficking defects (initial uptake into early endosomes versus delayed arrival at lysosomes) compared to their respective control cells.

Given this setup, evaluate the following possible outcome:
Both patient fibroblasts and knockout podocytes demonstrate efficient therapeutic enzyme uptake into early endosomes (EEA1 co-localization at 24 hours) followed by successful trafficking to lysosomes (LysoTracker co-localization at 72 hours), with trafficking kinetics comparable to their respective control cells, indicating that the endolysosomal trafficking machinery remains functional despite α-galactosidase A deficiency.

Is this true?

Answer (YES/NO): NO